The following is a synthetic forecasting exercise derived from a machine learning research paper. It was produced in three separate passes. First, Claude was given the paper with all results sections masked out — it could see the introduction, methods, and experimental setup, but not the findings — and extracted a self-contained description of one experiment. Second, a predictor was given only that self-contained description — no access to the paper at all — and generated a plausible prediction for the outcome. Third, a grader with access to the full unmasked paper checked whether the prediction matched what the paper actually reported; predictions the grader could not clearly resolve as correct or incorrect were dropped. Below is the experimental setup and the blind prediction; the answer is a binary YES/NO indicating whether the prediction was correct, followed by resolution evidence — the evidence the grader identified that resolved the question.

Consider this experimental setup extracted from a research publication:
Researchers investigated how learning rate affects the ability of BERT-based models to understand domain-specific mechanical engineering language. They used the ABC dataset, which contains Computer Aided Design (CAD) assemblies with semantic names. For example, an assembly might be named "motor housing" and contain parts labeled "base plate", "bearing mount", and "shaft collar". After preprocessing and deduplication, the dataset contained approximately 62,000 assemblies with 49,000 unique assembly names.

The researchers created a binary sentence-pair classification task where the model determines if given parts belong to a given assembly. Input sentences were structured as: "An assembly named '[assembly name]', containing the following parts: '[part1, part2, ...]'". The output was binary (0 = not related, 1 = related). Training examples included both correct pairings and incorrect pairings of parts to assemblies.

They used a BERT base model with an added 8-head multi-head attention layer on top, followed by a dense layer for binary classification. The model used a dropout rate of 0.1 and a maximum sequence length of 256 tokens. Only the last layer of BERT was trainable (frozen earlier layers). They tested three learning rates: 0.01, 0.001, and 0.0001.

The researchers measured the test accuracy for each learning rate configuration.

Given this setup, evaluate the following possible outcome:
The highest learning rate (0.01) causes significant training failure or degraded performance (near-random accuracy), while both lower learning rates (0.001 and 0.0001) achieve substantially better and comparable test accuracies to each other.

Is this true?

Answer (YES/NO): NO